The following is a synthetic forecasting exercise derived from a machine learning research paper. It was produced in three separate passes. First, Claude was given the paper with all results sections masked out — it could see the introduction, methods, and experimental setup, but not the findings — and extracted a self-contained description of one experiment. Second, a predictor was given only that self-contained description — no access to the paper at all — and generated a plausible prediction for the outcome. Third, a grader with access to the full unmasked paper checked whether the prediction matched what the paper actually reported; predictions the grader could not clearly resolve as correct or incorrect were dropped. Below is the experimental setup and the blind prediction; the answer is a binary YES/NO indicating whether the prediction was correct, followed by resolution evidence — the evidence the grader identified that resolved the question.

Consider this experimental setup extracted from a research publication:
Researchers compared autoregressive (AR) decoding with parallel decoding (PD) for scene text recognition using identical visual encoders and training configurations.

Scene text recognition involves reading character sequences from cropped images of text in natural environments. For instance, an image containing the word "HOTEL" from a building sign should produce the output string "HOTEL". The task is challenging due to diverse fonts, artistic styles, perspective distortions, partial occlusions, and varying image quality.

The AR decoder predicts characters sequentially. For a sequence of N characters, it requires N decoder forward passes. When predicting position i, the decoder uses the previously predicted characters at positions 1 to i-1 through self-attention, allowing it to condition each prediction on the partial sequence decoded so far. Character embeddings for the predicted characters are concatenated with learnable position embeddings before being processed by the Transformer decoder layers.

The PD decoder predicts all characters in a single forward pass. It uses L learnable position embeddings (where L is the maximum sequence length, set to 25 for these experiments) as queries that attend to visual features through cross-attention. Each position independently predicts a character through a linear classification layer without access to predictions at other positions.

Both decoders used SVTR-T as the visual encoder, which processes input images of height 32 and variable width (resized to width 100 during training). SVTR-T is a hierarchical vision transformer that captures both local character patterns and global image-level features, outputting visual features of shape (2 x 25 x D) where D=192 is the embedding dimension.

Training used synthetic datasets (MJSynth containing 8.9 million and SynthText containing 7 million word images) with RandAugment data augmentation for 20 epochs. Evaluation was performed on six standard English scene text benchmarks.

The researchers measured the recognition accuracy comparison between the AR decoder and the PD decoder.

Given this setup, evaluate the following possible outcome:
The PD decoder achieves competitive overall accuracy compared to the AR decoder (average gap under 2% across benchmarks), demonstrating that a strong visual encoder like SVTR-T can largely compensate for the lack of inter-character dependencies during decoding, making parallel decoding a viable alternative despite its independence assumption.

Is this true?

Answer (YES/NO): NO